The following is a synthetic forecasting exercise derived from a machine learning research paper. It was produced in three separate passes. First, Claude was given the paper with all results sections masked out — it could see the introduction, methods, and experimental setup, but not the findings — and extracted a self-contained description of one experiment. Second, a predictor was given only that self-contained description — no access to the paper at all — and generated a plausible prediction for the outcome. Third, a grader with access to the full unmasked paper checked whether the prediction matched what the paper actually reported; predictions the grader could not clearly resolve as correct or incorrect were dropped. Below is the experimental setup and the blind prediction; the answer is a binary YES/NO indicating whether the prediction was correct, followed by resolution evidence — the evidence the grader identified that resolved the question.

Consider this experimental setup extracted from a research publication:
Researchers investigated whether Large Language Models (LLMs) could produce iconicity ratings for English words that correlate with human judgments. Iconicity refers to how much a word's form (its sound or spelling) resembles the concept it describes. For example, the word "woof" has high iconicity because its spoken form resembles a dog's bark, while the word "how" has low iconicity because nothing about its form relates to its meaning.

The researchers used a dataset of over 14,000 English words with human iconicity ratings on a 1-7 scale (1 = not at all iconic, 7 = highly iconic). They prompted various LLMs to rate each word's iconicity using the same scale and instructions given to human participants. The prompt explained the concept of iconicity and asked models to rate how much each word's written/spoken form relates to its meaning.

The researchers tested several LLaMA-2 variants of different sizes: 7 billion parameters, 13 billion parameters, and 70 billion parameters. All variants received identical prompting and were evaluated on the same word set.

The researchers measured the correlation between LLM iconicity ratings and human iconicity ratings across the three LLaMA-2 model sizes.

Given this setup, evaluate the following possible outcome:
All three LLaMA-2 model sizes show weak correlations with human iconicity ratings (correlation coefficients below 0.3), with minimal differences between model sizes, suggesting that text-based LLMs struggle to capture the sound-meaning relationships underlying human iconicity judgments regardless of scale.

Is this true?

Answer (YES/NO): NO